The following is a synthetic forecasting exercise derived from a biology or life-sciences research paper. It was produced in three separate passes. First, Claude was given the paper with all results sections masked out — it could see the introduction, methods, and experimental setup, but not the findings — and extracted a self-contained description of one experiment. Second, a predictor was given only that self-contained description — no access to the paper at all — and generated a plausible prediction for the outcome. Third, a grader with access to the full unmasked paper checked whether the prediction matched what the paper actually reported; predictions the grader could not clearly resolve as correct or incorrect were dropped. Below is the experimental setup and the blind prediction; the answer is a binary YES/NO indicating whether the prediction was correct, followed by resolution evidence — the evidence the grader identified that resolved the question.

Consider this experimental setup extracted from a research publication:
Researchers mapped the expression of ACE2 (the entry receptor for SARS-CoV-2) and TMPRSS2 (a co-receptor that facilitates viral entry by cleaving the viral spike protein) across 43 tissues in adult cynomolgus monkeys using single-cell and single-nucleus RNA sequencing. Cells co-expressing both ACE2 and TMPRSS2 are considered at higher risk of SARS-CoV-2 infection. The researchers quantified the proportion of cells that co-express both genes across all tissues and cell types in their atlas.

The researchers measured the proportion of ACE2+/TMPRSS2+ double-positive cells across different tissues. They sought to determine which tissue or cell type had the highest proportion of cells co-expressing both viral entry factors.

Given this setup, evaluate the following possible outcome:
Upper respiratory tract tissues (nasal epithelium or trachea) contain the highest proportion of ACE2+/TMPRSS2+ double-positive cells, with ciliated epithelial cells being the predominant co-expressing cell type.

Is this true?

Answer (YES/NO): NO